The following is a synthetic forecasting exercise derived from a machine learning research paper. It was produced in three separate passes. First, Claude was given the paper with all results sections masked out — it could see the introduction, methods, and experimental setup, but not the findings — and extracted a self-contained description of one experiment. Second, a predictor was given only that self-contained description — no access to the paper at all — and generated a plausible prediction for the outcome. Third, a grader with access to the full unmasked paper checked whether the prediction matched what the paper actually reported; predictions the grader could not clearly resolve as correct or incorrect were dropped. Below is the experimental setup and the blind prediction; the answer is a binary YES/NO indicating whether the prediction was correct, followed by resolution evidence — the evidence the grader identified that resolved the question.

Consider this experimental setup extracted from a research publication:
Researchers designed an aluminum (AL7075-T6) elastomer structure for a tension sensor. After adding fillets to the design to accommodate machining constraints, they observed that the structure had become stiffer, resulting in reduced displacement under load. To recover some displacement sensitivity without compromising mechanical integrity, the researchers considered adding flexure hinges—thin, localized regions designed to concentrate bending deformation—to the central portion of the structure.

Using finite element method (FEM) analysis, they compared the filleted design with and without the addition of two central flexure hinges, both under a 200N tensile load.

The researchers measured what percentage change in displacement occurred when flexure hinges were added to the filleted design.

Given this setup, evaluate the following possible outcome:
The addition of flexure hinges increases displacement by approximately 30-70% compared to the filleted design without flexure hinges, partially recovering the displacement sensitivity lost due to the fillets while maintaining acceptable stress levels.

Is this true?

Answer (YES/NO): NO